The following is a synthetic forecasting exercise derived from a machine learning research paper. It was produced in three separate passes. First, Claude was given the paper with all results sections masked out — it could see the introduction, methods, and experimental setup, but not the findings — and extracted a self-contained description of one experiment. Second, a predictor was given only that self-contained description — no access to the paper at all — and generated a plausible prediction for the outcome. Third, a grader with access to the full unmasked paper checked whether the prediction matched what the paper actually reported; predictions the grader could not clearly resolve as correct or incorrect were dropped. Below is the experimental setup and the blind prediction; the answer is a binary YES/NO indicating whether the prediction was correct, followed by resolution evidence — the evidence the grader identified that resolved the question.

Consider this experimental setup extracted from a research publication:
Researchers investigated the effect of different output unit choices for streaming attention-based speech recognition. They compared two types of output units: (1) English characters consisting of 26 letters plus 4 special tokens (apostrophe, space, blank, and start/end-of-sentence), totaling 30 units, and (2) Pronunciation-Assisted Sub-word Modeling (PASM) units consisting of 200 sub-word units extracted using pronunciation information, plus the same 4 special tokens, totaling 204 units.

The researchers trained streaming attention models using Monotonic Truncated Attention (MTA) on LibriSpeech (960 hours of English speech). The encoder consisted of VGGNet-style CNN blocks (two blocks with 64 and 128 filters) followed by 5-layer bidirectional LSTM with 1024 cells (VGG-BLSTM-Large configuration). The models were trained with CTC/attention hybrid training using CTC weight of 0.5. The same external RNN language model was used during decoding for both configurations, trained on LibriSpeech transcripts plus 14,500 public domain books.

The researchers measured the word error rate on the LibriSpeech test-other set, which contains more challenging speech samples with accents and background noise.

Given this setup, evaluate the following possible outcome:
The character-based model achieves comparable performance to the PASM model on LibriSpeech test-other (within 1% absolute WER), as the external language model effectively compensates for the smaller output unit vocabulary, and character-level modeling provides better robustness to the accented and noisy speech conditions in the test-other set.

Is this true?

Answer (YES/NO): NO